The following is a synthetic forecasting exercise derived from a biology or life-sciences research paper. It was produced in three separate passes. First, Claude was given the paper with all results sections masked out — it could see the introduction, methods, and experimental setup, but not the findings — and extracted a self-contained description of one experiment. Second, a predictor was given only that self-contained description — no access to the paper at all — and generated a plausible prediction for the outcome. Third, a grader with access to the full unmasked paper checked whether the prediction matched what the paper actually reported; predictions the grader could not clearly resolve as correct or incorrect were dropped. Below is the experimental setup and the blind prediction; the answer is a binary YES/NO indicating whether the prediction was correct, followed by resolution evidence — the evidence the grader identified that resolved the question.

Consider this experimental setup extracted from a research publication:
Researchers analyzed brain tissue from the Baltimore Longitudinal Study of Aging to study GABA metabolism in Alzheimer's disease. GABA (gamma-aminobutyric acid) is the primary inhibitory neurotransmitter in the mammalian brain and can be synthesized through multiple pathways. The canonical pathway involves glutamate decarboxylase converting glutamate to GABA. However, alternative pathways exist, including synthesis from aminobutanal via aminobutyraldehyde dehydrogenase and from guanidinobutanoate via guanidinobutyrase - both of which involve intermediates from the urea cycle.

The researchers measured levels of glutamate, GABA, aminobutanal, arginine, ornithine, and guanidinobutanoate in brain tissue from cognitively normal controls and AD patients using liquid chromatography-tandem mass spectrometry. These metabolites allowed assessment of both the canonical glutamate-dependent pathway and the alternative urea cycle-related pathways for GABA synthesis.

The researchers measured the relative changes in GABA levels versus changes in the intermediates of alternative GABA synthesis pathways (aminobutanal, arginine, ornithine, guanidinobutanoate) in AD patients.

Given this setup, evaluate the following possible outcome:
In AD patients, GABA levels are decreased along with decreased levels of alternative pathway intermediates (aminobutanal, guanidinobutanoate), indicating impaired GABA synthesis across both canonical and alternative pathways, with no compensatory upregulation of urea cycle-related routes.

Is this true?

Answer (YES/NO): NO